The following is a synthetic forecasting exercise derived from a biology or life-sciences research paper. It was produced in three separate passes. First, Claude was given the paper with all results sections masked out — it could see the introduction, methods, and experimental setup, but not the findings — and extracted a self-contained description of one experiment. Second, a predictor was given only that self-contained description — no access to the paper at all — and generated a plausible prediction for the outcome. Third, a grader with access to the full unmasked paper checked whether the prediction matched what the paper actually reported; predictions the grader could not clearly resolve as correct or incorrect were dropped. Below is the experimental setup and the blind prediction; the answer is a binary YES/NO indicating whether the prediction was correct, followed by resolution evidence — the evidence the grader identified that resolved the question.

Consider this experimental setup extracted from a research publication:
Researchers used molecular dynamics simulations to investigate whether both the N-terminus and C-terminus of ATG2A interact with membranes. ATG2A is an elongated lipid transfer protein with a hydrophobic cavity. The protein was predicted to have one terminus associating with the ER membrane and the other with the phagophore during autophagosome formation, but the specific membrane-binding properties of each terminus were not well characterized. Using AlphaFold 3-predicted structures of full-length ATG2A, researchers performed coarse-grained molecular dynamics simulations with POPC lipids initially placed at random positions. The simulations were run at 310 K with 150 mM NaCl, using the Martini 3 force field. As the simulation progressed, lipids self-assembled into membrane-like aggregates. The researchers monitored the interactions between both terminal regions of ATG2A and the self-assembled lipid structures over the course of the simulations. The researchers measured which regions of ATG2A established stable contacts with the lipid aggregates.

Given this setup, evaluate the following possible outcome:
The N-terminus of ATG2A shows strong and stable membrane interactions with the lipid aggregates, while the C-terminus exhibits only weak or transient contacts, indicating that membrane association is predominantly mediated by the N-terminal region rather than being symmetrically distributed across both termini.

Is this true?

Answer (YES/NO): NO